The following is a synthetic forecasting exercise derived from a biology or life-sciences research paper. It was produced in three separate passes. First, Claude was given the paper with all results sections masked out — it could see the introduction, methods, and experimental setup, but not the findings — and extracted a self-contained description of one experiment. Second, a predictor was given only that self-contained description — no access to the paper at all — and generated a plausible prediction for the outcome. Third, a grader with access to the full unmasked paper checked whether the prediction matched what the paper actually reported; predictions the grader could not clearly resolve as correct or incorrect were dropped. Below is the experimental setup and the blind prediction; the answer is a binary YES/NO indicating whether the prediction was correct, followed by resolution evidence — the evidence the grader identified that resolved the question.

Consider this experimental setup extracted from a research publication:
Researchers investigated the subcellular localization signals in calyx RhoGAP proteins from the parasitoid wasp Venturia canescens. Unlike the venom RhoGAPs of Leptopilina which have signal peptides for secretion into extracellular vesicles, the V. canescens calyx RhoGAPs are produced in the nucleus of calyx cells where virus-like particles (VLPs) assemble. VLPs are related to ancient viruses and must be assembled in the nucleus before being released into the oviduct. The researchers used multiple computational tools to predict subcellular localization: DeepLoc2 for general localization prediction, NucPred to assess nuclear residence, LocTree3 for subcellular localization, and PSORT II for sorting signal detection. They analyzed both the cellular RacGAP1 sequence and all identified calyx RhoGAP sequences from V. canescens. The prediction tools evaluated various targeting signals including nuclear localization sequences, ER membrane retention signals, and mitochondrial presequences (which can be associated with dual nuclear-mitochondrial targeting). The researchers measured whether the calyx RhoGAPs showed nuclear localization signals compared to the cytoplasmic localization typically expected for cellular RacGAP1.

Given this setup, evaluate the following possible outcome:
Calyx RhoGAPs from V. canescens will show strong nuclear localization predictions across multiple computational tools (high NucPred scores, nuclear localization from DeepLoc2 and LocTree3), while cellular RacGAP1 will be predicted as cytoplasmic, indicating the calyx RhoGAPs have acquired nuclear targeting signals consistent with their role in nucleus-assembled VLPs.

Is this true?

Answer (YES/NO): NO